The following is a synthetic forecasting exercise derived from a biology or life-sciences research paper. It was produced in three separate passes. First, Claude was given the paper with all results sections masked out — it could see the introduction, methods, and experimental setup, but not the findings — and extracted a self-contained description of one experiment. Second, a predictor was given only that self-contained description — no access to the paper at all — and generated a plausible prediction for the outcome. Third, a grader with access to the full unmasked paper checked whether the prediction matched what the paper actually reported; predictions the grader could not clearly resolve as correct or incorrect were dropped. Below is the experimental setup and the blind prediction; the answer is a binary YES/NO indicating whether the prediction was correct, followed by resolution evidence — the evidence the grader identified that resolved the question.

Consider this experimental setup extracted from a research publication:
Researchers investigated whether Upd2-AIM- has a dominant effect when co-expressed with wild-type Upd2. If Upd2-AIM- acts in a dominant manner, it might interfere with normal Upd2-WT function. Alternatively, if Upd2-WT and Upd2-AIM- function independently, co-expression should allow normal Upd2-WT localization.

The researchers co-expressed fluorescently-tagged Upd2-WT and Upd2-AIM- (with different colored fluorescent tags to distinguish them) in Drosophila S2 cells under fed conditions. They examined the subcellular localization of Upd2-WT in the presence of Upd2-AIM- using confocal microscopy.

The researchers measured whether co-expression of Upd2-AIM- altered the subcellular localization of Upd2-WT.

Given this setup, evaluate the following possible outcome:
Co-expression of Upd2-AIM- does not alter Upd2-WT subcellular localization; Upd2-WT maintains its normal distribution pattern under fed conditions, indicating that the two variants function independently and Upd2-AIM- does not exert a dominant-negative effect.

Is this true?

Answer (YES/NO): YES